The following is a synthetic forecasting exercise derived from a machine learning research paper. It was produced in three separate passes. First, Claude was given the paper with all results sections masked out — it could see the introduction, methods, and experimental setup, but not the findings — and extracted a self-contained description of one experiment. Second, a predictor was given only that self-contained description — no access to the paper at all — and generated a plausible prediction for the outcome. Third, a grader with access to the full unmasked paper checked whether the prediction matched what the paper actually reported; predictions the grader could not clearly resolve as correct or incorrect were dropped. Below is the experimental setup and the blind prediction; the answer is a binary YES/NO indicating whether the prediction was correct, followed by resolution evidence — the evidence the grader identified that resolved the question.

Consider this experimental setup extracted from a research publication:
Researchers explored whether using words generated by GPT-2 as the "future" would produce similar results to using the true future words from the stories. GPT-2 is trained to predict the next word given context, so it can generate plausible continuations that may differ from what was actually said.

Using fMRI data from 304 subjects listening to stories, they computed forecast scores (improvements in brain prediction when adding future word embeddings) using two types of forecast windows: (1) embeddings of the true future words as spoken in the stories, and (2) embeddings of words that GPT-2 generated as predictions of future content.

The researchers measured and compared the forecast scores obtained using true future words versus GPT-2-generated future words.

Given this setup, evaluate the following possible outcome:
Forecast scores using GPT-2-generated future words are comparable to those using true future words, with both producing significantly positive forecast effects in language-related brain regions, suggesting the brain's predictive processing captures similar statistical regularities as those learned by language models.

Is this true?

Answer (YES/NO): YES